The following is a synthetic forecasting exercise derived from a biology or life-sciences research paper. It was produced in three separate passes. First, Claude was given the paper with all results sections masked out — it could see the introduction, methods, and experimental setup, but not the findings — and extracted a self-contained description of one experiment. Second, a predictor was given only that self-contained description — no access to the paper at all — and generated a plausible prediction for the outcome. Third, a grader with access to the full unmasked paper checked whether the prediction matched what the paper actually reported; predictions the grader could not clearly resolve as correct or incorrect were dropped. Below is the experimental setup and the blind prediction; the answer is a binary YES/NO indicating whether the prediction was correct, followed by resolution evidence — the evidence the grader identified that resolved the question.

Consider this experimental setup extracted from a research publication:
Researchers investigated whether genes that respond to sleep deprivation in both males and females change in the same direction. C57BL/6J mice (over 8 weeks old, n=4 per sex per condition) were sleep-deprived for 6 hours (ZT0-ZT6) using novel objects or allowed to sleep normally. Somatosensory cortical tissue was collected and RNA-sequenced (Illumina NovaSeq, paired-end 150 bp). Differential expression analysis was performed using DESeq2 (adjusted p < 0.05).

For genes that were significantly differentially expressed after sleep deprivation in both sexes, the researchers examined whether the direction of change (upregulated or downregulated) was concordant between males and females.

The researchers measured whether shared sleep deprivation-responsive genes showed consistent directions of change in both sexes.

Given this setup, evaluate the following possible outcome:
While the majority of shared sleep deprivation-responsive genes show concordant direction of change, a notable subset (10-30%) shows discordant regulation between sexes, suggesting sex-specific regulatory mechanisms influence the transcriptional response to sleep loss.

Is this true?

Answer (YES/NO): NO